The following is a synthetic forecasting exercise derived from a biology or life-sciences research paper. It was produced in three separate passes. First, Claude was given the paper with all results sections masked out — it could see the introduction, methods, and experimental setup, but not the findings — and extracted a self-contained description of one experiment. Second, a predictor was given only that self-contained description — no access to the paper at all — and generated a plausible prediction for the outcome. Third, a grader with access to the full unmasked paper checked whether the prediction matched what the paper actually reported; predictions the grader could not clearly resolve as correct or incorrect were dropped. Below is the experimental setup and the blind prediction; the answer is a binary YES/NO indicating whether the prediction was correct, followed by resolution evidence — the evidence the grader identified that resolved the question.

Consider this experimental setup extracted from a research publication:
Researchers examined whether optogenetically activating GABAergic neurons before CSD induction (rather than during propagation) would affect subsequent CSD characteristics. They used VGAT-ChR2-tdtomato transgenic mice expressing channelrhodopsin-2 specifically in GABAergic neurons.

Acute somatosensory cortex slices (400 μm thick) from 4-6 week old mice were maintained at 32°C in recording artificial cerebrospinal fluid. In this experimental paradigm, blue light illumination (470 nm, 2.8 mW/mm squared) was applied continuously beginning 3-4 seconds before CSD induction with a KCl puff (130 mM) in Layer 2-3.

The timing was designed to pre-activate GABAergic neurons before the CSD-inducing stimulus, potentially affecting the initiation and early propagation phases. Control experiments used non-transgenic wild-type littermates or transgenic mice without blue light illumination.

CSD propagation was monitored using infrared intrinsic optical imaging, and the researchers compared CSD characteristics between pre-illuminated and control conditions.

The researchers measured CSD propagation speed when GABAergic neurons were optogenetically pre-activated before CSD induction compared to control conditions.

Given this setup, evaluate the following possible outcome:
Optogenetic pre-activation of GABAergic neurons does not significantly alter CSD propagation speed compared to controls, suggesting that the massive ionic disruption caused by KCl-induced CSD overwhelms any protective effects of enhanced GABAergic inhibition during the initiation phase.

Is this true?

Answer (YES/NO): YES